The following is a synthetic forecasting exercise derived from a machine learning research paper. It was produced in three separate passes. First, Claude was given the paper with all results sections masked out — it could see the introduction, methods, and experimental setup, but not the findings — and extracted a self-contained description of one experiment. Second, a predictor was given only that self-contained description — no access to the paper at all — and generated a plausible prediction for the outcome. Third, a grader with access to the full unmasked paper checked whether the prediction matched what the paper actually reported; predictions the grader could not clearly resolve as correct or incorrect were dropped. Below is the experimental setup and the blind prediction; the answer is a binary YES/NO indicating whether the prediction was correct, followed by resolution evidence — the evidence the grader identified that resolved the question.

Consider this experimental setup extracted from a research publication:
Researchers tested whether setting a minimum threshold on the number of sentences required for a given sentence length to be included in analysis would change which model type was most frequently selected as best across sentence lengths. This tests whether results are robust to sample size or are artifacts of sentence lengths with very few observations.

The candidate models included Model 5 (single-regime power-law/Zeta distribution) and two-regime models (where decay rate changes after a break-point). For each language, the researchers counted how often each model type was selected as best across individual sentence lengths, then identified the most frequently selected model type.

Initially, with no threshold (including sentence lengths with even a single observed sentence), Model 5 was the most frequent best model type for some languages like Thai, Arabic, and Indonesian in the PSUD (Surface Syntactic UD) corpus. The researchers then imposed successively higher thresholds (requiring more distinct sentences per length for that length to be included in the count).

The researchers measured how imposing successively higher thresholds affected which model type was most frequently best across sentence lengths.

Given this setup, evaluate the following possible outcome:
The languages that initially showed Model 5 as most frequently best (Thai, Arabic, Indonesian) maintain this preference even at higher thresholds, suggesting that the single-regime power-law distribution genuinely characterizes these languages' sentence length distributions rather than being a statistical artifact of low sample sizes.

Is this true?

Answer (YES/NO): YES